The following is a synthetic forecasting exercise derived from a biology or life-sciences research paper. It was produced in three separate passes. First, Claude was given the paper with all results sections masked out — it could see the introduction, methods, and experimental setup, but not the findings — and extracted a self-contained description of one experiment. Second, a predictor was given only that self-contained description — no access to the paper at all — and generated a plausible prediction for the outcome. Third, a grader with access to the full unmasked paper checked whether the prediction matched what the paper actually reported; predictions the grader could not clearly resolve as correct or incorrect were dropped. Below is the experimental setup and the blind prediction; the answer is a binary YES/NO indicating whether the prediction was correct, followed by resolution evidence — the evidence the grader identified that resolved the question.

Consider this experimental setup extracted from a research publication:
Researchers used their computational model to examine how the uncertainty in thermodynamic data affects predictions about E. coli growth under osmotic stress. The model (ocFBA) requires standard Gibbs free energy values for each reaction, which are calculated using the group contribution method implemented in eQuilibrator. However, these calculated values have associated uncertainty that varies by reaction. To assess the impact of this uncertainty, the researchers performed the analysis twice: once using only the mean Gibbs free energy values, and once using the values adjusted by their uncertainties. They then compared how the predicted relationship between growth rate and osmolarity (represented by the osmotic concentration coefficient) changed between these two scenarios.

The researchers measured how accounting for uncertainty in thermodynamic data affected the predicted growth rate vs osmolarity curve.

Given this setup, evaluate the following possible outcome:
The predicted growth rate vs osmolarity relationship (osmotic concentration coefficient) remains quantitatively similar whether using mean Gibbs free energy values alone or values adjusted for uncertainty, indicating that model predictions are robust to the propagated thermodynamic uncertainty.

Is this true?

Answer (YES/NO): NO